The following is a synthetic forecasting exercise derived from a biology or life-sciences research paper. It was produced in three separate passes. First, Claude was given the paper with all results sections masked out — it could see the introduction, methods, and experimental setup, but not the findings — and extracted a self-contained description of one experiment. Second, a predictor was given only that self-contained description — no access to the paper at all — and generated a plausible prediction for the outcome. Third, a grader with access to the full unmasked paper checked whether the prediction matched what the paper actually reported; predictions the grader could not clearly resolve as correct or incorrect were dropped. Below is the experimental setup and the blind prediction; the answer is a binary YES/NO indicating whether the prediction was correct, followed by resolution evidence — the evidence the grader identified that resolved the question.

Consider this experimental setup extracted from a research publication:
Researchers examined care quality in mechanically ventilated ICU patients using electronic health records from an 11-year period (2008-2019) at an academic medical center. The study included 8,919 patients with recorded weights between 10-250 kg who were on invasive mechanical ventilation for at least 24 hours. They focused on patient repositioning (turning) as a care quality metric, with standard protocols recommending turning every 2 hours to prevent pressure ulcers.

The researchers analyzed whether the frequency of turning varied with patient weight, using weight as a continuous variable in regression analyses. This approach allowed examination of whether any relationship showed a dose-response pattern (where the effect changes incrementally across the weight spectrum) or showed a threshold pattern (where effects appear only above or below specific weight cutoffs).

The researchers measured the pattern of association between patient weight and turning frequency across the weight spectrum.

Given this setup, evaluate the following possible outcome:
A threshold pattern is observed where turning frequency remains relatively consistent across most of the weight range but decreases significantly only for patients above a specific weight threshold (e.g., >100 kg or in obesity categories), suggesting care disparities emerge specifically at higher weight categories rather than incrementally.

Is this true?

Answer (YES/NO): NO